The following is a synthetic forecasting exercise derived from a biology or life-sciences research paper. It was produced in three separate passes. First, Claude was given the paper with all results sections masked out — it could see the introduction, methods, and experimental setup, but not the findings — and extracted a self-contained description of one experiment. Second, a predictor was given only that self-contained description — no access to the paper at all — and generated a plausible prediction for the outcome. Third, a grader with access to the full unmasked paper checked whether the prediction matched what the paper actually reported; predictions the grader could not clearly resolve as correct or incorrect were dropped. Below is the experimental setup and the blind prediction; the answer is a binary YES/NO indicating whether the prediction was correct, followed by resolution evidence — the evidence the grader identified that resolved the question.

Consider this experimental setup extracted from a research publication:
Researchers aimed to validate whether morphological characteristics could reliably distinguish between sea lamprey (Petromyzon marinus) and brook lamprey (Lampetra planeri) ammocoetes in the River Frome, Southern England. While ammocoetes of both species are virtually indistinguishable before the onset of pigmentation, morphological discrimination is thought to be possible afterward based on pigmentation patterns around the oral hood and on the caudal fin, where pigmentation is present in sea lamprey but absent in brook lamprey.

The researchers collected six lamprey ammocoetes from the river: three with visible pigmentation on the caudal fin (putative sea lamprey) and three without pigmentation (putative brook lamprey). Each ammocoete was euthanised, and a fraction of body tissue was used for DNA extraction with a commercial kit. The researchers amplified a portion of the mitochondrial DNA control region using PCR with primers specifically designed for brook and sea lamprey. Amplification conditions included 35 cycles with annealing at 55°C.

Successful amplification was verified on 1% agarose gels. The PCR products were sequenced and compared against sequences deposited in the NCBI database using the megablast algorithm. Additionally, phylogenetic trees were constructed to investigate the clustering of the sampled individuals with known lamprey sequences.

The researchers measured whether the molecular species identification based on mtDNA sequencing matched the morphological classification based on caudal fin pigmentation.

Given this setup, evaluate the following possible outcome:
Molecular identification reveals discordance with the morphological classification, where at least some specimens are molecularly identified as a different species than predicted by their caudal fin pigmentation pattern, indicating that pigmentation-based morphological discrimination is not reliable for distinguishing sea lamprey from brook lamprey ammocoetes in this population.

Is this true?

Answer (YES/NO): NO